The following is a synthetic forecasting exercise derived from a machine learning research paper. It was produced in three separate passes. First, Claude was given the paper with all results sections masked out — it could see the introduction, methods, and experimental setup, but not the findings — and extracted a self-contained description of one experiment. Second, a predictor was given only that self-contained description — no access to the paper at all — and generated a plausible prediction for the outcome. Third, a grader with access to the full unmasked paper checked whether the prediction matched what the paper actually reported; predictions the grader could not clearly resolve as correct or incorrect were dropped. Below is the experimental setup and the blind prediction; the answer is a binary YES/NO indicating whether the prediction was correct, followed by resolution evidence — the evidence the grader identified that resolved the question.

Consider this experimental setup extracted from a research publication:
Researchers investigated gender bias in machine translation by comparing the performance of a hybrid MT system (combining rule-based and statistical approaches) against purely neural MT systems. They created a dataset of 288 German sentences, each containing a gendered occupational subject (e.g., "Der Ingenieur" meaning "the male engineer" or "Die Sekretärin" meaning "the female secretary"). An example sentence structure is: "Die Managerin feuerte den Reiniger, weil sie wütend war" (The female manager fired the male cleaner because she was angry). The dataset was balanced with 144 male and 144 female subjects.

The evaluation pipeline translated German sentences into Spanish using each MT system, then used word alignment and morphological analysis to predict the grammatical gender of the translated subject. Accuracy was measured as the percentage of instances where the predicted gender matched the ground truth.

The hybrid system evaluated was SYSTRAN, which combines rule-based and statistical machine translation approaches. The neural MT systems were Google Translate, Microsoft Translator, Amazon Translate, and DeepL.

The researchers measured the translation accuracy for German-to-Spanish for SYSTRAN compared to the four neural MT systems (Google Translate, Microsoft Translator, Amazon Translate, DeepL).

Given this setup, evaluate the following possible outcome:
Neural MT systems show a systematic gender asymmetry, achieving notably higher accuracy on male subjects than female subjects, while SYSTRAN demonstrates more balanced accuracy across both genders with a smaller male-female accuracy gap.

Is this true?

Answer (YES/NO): YES